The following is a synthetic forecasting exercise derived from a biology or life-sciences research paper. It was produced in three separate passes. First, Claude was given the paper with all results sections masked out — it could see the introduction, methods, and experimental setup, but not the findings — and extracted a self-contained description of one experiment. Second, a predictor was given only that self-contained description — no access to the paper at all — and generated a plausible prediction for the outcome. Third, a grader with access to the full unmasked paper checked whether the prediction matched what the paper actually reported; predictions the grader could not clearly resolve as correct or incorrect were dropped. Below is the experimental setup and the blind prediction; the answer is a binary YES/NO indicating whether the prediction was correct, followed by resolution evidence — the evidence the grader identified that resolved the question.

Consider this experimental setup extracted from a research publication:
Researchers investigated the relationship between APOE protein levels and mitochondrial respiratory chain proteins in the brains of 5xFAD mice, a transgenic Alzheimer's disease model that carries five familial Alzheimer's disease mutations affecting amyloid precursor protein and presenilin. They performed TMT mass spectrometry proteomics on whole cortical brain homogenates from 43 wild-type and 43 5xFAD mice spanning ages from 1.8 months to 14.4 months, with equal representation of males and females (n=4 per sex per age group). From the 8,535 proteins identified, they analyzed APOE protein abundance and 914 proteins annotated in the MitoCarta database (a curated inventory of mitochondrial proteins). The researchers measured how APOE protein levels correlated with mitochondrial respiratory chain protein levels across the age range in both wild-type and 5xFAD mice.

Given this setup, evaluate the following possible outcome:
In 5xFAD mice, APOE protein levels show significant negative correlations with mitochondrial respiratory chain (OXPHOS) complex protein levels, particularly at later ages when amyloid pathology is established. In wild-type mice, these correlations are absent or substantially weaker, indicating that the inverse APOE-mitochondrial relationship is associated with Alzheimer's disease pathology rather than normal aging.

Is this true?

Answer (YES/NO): NO